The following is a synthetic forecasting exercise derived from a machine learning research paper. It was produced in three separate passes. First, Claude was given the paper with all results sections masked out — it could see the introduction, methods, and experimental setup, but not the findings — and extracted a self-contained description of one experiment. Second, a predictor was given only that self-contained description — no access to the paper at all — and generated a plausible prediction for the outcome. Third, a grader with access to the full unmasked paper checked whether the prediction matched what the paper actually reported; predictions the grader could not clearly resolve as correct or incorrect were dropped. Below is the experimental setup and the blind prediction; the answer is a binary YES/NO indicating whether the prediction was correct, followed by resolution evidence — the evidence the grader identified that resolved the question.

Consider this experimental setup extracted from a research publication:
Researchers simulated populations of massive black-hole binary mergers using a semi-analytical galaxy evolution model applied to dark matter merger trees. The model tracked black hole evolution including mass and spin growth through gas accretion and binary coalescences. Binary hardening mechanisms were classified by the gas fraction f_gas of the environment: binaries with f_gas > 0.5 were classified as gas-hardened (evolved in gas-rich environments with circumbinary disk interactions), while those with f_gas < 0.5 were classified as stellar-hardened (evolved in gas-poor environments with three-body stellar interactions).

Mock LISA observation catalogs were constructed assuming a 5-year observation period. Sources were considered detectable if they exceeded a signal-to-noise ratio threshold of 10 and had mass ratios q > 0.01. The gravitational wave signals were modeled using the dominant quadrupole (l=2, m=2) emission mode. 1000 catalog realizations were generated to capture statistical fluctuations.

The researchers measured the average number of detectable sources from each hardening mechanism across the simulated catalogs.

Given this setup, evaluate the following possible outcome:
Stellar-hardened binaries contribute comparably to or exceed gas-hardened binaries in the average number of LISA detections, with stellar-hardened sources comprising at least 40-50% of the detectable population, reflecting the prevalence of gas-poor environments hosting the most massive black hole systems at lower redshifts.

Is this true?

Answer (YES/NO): NO